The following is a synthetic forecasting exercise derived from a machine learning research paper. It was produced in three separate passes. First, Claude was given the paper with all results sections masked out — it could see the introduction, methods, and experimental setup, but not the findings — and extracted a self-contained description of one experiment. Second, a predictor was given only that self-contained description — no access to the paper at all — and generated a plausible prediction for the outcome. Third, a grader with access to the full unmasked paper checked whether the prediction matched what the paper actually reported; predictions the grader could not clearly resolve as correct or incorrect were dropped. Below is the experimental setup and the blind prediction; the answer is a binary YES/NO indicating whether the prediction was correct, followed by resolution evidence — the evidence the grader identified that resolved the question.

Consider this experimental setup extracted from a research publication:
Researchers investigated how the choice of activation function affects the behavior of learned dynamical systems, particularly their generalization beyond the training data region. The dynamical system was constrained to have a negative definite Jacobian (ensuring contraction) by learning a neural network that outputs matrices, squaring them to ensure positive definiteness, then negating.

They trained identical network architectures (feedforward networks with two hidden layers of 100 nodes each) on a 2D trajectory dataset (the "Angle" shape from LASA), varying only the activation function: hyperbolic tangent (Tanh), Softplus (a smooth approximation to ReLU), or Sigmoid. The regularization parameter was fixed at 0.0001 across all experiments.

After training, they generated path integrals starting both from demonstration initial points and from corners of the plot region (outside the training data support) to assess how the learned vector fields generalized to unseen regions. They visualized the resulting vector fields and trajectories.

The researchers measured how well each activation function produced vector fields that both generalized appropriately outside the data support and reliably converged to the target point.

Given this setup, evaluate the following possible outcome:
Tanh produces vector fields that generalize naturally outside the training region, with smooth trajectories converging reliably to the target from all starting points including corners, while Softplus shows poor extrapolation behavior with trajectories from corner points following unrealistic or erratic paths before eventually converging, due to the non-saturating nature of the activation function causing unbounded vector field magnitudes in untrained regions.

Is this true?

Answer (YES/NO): NO